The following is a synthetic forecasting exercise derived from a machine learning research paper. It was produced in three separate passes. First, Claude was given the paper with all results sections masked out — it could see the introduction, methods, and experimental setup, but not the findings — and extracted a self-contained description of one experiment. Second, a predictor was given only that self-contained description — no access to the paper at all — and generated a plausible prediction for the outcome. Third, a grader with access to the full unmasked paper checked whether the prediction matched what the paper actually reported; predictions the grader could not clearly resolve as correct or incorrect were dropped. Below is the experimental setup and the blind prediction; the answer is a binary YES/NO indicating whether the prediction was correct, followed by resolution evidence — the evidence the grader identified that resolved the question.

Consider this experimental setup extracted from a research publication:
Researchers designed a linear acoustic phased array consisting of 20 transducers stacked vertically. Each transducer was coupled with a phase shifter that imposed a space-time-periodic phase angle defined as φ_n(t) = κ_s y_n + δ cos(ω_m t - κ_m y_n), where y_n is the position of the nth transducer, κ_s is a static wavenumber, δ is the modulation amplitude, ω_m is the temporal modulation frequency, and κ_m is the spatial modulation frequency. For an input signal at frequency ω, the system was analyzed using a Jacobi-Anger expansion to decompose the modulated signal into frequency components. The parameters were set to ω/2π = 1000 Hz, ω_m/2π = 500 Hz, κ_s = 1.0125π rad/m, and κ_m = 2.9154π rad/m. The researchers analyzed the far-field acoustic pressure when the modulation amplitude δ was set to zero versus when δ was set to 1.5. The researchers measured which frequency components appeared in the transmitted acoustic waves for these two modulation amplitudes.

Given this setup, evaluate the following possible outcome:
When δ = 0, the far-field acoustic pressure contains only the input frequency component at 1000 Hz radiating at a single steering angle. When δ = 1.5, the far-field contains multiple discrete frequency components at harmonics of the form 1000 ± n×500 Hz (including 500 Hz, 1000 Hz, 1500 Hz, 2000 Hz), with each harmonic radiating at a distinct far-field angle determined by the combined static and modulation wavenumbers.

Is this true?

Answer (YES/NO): NO